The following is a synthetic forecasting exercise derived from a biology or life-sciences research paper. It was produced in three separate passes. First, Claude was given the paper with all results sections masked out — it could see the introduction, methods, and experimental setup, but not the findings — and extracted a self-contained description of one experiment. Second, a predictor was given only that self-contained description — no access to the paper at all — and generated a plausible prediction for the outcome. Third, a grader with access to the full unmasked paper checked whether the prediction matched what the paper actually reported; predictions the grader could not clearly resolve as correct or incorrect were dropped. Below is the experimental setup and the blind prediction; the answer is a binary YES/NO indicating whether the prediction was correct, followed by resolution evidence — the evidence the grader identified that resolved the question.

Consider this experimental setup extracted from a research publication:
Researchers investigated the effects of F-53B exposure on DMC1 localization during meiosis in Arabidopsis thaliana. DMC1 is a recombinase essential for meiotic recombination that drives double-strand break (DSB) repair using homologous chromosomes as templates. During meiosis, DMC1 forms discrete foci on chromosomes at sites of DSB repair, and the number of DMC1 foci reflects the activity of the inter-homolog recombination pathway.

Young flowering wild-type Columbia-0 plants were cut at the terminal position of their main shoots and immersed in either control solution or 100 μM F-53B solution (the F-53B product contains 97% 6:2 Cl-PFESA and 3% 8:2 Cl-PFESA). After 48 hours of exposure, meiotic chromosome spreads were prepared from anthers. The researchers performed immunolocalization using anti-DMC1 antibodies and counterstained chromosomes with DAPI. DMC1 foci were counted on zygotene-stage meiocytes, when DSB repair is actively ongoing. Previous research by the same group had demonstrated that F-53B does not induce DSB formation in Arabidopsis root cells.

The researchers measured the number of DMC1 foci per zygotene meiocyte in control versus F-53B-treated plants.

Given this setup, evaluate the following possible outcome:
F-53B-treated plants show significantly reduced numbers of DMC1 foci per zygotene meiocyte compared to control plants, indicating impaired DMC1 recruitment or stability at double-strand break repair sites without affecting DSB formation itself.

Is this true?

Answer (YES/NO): NO